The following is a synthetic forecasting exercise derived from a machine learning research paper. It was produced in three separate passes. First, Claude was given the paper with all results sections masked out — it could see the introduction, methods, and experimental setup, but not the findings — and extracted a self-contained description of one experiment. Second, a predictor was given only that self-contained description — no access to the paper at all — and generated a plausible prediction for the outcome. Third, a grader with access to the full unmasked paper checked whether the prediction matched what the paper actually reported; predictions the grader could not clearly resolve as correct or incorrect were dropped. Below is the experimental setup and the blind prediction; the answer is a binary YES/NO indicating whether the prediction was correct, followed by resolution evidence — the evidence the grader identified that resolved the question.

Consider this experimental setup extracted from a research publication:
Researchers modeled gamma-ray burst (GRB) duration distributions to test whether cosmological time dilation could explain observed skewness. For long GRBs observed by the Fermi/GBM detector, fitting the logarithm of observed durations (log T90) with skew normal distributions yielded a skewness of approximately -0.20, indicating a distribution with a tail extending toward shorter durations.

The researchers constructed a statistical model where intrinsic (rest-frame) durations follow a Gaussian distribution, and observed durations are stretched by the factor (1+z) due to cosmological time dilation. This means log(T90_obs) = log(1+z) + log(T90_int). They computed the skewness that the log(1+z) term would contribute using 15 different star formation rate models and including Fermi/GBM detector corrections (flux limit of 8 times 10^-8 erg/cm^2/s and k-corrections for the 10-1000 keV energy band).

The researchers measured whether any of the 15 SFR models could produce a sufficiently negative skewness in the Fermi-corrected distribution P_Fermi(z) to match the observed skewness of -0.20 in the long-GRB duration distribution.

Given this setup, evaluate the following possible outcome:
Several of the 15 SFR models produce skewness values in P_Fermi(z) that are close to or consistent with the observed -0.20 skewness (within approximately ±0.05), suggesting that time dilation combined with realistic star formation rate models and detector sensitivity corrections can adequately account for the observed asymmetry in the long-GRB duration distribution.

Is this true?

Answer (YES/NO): NO